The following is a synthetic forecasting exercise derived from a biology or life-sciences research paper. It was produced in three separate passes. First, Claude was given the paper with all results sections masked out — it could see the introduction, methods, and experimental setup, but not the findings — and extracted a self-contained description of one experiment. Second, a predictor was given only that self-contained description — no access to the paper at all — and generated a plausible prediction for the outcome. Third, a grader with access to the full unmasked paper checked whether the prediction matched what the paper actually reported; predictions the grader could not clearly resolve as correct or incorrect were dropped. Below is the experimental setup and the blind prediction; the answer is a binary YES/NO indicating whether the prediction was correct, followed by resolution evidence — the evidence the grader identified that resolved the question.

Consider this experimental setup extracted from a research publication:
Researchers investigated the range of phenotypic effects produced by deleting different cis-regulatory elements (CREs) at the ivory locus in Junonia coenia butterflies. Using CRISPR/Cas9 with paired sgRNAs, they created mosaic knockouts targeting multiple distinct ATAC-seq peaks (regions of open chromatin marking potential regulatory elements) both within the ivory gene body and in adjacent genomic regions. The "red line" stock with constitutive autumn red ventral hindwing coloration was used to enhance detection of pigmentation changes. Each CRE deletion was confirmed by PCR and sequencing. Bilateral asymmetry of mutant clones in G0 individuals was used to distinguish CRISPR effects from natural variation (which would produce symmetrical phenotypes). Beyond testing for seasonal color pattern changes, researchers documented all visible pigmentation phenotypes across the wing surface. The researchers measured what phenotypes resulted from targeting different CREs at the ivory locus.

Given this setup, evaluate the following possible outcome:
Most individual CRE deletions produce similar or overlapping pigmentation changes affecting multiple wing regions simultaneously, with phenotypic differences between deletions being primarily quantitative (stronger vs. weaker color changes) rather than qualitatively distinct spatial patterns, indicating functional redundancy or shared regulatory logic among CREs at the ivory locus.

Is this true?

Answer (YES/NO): YES